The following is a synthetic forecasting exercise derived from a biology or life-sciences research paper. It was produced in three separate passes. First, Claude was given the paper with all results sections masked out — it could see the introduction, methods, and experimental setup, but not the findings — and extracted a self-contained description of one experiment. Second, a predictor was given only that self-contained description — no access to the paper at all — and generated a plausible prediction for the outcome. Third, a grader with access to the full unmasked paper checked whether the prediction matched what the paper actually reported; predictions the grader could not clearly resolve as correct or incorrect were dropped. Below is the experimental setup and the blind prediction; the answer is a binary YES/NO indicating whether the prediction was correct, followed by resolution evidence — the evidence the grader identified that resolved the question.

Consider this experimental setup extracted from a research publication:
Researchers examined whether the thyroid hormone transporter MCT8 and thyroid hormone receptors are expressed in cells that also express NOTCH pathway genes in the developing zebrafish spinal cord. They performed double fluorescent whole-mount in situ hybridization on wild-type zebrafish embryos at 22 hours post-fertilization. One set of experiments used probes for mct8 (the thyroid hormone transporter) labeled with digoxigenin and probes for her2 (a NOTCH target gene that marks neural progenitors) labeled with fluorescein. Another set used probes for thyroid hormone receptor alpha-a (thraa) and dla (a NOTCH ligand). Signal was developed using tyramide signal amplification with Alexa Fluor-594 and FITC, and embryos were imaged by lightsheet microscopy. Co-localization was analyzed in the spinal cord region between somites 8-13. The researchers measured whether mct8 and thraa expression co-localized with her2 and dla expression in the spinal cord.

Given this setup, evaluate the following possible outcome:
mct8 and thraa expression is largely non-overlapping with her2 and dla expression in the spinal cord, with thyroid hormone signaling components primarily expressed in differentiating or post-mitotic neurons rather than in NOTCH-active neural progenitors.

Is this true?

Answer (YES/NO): NO